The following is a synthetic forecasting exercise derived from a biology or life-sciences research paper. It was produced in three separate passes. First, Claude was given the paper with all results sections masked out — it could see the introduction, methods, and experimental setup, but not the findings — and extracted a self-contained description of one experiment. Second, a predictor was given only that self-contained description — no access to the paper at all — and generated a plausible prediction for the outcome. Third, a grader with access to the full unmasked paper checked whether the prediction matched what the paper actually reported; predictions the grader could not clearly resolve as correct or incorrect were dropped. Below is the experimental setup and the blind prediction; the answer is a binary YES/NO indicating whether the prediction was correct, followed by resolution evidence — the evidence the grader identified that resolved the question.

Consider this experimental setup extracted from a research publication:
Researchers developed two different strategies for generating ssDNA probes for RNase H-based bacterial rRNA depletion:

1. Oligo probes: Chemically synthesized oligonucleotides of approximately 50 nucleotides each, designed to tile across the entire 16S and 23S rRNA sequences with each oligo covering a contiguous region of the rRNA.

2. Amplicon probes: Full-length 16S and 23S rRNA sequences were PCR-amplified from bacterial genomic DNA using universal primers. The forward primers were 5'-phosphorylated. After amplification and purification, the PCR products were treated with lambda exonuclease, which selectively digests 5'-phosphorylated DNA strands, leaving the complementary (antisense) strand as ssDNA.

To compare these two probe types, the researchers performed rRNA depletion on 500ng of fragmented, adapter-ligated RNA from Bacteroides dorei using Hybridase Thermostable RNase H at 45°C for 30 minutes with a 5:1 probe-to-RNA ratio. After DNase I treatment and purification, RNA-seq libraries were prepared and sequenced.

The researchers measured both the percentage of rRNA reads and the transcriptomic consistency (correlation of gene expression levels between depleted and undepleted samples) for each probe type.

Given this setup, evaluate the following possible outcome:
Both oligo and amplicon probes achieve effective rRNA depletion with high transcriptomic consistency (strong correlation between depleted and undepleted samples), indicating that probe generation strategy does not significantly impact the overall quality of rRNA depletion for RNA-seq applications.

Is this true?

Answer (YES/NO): YES